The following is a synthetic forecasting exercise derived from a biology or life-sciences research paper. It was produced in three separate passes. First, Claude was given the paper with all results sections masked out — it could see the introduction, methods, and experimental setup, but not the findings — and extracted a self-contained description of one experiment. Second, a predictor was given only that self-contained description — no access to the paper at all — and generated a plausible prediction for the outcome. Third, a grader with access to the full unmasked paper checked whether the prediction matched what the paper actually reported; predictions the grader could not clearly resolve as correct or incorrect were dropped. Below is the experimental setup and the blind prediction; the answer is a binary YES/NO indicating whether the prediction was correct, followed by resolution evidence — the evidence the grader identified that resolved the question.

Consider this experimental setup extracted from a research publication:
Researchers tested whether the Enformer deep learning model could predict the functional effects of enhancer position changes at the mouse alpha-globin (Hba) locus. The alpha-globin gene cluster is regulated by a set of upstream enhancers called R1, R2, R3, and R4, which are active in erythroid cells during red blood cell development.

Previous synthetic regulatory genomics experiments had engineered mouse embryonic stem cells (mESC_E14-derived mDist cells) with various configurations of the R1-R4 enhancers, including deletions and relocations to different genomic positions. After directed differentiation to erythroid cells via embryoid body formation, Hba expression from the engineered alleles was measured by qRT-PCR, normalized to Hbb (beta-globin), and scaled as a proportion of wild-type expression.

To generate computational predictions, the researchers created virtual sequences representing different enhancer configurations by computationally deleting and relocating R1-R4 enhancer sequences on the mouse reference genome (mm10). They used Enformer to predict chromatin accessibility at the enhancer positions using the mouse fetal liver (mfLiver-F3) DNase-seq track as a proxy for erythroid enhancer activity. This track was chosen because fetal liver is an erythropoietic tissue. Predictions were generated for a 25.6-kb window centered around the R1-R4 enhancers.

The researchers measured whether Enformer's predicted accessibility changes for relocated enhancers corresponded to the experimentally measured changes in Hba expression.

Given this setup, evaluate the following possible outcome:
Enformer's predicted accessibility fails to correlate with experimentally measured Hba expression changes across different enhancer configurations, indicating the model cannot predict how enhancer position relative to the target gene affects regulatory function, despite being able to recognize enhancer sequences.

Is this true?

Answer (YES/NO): NO